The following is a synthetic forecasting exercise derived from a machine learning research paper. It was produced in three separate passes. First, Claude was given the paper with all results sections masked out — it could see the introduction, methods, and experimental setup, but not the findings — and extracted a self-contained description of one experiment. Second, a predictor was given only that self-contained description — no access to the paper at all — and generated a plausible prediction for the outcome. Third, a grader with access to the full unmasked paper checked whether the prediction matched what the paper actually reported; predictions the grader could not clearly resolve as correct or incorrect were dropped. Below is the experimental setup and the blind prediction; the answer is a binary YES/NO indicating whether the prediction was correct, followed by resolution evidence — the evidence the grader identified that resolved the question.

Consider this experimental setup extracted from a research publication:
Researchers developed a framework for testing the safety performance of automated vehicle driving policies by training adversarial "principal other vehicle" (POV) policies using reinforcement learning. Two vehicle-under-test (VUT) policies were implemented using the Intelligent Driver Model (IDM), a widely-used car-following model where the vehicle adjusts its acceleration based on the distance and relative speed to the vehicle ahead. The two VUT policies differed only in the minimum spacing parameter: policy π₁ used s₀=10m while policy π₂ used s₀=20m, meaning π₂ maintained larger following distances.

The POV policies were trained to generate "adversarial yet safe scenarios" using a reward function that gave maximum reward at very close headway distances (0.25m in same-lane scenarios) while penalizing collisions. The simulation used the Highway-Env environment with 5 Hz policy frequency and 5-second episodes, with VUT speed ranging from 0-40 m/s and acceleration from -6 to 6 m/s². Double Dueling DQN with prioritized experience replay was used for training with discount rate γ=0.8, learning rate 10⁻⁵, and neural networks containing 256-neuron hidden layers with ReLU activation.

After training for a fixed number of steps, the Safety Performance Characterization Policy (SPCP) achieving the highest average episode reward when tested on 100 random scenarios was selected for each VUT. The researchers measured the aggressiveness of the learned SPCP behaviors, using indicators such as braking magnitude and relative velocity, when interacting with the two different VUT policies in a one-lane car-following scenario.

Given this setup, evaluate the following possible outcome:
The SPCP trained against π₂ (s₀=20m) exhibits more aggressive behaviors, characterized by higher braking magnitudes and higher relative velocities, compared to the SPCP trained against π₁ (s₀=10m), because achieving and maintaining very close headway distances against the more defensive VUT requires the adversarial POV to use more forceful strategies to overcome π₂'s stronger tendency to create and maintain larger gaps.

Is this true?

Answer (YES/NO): YES